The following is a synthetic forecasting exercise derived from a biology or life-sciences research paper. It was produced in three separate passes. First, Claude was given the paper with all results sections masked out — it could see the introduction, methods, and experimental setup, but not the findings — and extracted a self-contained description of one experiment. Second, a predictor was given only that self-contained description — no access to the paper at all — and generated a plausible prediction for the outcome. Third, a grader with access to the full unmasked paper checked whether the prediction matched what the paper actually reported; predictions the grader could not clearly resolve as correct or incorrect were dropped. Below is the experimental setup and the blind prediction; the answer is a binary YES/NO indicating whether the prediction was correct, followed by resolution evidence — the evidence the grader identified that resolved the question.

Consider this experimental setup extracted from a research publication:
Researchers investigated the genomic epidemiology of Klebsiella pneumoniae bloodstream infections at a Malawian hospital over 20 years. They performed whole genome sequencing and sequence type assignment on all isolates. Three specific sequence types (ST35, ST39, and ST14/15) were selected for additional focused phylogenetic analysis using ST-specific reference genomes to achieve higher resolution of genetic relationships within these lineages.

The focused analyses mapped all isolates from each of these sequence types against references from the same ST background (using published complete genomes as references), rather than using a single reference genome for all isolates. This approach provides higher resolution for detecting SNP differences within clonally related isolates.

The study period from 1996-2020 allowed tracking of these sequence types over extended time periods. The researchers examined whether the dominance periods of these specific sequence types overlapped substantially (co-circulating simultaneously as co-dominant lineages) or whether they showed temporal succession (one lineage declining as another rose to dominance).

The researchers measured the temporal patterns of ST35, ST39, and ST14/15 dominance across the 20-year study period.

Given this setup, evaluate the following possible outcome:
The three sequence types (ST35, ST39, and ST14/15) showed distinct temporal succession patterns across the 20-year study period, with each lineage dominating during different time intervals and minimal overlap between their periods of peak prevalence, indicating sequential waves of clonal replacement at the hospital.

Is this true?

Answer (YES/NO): YES